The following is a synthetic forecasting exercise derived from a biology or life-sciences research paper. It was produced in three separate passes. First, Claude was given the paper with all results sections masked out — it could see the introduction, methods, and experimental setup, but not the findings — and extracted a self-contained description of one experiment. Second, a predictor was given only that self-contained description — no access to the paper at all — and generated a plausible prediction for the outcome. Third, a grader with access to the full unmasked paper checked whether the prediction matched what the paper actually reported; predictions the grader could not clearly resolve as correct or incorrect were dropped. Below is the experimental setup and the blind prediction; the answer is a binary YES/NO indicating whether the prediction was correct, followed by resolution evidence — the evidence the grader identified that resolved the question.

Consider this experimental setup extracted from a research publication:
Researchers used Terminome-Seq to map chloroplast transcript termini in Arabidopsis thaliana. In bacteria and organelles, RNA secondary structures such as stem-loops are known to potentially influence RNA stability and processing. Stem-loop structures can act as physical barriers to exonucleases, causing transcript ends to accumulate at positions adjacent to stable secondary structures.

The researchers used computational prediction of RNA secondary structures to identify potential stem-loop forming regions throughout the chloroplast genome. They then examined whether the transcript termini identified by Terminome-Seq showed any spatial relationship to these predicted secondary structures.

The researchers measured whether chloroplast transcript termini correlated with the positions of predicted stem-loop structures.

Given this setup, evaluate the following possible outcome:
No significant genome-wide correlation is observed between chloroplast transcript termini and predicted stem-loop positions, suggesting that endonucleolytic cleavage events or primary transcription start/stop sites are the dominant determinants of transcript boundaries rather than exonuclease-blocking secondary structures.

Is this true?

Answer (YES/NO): NO